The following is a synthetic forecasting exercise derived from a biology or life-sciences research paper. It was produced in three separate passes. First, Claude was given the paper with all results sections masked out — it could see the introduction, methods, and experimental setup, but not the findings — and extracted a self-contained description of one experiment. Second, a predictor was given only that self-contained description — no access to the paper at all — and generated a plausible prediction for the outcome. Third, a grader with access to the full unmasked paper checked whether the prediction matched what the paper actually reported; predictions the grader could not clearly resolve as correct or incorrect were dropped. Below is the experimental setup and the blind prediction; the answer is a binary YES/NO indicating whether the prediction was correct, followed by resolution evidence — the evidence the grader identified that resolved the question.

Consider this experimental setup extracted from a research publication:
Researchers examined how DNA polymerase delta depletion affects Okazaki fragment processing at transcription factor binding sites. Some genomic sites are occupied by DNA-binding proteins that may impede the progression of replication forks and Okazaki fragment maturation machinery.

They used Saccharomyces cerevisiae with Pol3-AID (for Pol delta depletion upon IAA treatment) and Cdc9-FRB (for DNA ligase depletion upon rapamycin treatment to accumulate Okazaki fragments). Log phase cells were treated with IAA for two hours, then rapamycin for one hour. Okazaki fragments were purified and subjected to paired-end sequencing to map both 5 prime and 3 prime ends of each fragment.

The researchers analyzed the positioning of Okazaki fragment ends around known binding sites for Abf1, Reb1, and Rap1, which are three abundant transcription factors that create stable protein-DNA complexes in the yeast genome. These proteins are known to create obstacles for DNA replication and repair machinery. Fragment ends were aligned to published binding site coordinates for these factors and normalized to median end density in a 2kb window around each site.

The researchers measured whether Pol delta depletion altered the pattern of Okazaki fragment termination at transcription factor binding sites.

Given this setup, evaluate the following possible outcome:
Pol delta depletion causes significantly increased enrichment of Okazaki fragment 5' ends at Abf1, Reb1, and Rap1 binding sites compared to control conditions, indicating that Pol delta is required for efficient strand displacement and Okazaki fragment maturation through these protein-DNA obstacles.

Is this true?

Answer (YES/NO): NO